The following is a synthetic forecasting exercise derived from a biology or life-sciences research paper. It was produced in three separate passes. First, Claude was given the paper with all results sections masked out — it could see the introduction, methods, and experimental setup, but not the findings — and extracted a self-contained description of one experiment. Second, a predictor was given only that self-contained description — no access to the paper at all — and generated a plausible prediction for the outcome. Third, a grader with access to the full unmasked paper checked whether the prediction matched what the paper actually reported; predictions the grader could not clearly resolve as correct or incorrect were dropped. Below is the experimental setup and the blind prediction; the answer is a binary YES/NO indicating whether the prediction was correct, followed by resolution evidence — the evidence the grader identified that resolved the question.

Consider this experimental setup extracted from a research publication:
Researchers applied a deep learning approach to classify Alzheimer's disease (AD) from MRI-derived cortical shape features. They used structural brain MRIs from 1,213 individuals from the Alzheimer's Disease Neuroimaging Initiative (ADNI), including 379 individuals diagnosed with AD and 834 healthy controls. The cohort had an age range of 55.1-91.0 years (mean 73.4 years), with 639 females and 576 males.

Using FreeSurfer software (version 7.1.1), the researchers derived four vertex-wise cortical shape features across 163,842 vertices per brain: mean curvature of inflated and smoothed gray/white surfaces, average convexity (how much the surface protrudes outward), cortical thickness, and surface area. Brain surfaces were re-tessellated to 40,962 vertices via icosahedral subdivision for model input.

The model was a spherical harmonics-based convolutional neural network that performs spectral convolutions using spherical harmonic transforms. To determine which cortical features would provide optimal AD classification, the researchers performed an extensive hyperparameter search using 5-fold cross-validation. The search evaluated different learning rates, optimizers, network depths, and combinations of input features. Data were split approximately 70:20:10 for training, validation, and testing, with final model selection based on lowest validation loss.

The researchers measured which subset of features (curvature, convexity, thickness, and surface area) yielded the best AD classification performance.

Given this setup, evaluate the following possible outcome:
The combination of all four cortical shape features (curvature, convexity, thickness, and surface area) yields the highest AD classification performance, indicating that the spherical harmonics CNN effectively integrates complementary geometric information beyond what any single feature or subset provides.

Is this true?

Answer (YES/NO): NO